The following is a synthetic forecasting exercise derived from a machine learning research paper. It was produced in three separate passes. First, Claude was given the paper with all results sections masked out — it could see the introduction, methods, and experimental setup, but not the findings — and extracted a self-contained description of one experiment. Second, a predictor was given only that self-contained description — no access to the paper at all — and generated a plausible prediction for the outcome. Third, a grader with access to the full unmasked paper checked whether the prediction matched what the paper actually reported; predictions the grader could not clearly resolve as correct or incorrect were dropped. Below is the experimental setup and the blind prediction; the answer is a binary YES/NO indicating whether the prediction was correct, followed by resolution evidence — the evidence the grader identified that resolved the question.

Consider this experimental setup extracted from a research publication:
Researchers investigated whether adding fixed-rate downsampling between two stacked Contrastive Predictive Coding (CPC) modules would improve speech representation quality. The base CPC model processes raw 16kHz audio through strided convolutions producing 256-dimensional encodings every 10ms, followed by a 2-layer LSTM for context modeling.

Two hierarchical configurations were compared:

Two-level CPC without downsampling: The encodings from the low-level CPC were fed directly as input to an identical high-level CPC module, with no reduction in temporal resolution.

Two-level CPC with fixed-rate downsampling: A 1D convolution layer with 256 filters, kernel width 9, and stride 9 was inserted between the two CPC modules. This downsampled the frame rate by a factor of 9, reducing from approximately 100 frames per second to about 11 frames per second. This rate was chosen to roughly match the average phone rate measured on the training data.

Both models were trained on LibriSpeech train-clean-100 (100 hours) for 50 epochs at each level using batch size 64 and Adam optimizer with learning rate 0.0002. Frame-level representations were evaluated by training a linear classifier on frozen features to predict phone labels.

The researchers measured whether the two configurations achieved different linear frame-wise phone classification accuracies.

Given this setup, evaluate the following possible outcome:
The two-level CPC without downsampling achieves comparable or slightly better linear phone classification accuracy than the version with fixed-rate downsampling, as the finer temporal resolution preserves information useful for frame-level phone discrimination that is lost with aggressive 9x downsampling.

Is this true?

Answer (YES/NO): NO